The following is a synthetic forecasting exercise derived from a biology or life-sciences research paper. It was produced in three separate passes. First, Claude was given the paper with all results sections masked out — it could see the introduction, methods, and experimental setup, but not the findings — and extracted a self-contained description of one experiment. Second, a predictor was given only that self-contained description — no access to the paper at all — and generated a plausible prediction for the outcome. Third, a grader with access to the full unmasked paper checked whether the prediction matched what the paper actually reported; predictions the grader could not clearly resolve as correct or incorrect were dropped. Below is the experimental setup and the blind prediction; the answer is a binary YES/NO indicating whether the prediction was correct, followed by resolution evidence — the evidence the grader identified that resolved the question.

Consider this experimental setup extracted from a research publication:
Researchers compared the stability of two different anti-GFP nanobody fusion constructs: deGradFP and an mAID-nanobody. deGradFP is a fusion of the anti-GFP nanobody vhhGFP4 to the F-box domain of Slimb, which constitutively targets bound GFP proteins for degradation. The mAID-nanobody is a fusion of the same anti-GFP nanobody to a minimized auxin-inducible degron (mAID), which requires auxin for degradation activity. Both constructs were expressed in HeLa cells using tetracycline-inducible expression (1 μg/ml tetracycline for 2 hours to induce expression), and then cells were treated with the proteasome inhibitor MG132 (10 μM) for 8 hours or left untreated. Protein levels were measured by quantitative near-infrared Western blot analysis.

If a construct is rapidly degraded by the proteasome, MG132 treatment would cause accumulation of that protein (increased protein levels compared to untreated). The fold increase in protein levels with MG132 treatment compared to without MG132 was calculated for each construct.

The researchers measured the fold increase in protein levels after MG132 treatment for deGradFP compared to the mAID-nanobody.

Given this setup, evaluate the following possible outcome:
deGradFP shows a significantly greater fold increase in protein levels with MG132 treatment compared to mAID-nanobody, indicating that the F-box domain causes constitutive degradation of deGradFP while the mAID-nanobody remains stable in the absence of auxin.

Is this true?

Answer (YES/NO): YES